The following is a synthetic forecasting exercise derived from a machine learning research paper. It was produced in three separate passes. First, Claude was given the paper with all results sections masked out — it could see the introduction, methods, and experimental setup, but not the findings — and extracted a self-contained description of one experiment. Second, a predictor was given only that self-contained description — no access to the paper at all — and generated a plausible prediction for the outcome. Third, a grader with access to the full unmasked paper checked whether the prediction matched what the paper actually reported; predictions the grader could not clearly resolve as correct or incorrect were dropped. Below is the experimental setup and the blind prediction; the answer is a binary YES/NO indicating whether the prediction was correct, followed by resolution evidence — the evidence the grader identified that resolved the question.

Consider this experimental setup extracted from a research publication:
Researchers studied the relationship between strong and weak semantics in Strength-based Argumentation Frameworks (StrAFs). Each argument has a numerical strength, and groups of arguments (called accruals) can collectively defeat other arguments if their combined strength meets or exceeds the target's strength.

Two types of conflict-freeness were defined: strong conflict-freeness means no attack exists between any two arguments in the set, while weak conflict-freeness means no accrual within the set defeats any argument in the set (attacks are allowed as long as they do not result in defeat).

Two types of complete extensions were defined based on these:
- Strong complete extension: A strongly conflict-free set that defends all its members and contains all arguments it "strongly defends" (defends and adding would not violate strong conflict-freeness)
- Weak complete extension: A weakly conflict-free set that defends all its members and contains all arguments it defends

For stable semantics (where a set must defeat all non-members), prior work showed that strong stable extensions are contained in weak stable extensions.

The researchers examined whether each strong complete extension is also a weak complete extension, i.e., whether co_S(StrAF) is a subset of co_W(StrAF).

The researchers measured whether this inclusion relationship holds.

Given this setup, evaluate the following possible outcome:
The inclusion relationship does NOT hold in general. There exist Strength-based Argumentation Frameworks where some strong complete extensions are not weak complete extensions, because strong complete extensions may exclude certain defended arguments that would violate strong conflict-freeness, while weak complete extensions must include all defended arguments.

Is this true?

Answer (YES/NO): YES